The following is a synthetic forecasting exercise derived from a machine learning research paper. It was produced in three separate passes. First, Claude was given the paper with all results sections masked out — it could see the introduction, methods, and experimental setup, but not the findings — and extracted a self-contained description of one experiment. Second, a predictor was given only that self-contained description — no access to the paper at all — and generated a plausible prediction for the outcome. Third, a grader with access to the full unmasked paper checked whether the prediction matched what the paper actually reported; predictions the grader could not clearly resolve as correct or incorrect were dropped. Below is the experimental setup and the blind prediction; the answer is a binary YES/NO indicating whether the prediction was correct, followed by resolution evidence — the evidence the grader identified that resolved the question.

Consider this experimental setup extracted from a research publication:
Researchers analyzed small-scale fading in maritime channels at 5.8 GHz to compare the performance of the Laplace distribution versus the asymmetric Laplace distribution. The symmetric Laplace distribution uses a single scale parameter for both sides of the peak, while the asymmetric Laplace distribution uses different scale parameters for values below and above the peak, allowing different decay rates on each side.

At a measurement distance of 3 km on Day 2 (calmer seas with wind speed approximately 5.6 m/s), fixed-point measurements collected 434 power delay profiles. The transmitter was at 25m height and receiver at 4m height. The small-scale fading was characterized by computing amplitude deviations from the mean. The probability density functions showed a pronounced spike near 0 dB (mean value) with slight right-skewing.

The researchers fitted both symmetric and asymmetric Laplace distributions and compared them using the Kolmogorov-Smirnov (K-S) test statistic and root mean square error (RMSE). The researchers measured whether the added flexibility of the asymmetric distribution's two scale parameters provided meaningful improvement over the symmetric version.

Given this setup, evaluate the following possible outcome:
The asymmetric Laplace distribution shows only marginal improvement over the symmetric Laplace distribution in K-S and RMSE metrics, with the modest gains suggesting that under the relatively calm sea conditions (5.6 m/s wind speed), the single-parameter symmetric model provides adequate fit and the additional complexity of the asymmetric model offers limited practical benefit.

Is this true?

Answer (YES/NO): NO